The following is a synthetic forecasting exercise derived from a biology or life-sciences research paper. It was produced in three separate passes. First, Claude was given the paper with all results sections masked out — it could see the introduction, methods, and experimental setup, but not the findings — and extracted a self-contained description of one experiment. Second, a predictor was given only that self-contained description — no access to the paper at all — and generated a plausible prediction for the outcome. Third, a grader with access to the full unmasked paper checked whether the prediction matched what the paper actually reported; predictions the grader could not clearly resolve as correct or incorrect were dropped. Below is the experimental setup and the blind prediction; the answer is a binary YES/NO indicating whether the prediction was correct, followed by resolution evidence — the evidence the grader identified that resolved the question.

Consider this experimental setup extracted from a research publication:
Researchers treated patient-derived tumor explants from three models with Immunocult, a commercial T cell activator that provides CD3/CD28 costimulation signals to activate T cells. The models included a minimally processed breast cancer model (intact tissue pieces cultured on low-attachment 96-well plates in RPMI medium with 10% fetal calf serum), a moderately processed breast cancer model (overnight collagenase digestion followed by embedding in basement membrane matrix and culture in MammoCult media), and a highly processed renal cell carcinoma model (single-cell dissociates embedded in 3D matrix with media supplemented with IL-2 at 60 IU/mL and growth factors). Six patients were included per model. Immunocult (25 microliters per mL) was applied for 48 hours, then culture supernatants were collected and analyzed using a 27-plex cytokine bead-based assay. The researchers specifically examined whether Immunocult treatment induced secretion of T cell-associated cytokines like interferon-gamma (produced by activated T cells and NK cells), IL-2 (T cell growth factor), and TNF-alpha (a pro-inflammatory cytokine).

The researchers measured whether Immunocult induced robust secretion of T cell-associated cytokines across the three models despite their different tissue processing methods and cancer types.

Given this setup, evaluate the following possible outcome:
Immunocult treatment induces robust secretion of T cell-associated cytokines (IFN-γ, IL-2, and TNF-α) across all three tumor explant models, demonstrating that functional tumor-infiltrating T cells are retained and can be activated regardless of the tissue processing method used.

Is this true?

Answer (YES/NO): NO